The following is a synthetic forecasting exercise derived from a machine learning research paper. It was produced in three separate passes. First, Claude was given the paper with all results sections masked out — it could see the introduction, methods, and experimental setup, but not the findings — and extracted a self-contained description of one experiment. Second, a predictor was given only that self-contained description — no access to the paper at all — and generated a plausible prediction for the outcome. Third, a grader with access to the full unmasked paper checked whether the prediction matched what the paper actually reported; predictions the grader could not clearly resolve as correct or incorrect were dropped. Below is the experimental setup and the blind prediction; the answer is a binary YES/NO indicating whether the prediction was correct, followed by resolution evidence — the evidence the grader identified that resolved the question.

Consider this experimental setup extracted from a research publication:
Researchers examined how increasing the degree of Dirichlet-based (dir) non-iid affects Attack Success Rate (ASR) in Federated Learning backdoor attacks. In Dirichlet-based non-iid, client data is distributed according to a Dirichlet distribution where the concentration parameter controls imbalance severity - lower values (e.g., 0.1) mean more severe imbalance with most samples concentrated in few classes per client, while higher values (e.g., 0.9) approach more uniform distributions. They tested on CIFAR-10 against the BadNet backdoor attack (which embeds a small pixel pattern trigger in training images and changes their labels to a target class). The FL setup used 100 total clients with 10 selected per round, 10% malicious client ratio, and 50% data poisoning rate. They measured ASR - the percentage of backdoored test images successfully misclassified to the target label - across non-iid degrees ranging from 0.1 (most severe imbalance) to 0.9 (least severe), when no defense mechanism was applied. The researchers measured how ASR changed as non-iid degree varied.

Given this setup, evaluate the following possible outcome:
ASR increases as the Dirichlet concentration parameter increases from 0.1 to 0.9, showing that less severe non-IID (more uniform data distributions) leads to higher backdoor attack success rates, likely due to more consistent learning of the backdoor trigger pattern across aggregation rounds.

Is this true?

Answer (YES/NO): NO